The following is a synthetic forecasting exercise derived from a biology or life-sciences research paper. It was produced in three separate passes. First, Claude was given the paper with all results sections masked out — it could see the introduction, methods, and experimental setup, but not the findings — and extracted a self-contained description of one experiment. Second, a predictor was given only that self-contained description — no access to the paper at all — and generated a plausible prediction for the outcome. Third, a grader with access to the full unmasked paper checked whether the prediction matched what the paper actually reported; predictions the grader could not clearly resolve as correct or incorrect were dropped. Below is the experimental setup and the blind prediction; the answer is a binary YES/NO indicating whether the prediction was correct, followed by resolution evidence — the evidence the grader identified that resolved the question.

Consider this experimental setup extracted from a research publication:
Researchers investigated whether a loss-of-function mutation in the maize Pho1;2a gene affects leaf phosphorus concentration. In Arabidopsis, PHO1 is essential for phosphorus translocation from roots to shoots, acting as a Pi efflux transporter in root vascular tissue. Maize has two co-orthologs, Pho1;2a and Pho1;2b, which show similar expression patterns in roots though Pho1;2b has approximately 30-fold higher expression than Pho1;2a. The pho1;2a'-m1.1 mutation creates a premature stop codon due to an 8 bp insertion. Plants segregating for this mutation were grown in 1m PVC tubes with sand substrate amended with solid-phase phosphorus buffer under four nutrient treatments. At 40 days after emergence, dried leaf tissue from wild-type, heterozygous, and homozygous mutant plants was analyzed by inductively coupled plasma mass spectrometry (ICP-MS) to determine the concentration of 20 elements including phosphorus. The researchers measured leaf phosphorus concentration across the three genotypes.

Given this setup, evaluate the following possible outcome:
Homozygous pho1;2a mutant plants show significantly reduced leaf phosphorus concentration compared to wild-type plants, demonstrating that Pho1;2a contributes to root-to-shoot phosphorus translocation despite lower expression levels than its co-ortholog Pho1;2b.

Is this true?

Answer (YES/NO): NO